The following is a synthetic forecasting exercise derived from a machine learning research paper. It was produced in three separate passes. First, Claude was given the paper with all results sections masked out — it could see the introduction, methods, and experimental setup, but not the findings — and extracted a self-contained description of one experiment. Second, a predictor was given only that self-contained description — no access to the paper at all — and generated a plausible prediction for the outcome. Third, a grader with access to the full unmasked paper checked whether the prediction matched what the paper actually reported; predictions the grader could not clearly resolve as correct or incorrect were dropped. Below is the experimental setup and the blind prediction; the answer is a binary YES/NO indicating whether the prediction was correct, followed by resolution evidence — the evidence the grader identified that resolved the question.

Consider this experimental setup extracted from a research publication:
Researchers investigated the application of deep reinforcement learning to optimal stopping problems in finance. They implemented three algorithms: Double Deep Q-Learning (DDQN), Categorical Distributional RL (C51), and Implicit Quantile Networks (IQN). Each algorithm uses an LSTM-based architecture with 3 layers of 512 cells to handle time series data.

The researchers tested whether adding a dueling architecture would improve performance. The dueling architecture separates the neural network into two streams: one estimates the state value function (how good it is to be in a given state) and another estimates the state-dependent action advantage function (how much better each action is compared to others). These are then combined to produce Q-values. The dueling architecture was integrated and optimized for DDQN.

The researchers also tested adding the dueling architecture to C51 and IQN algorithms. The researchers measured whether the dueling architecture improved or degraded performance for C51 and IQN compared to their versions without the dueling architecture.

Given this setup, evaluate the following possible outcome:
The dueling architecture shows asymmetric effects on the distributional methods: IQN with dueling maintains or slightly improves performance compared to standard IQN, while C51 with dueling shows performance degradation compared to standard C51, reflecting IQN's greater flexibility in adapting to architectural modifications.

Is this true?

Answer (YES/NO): NO